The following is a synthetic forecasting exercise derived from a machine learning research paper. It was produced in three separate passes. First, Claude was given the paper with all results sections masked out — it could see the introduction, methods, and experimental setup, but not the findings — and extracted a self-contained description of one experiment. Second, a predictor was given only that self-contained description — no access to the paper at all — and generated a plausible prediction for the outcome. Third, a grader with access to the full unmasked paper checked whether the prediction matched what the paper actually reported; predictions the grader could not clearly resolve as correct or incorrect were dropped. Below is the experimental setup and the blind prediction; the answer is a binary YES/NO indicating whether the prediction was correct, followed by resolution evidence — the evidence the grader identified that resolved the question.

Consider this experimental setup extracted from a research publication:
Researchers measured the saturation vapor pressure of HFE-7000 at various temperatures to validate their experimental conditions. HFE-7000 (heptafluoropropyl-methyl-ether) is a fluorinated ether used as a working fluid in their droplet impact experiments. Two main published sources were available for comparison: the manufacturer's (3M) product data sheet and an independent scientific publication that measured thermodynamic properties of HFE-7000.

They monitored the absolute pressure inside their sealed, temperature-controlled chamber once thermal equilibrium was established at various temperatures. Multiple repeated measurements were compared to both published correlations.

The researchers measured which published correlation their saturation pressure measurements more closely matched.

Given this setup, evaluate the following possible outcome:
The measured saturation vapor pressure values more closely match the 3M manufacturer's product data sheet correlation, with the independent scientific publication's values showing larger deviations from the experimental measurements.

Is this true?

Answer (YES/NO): NO